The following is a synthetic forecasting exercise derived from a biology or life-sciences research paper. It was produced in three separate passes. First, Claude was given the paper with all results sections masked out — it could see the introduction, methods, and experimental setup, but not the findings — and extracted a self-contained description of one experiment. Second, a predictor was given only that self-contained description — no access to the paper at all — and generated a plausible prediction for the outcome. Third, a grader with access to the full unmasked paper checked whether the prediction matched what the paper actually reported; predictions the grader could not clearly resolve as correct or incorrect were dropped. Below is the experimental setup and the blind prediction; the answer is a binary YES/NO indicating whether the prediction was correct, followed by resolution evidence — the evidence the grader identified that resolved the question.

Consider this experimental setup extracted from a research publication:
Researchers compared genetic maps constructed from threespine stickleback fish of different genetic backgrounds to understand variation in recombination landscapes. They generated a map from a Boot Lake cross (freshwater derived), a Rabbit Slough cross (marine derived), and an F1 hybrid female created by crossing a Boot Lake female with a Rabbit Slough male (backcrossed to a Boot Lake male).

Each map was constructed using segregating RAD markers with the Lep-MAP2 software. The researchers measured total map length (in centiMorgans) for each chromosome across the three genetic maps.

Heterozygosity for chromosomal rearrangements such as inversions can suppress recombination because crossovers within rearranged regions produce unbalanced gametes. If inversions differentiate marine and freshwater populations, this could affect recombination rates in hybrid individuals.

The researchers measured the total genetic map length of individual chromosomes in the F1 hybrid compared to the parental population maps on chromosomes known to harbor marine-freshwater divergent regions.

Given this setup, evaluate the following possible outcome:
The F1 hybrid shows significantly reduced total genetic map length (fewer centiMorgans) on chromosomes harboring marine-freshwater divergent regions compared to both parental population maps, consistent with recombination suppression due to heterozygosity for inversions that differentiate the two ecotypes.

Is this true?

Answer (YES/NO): NO